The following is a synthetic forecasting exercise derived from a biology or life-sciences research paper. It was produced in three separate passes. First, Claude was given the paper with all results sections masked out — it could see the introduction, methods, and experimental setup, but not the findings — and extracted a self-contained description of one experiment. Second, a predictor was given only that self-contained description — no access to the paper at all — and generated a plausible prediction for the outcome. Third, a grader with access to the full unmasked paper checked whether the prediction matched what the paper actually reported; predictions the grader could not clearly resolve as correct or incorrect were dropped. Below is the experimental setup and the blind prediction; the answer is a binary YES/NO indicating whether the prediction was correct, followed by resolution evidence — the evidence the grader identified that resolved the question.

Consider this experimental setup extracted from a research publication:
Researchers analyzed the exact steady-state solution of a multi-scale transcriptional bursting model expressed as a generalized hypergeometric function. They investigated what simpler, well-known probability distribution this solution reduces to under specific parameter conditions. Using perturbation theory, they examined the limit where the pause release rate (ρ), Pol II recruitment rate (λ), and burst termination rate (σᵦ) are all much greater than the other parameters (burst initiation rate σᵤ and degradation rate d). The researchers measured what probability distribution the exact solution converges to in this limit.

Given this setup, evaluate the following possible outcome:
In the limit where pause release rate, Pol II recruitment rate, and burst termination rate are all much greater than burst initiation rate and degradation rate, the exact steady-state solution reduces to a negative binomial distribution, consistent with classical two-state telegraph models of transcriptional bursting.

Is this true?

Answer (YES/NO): YES